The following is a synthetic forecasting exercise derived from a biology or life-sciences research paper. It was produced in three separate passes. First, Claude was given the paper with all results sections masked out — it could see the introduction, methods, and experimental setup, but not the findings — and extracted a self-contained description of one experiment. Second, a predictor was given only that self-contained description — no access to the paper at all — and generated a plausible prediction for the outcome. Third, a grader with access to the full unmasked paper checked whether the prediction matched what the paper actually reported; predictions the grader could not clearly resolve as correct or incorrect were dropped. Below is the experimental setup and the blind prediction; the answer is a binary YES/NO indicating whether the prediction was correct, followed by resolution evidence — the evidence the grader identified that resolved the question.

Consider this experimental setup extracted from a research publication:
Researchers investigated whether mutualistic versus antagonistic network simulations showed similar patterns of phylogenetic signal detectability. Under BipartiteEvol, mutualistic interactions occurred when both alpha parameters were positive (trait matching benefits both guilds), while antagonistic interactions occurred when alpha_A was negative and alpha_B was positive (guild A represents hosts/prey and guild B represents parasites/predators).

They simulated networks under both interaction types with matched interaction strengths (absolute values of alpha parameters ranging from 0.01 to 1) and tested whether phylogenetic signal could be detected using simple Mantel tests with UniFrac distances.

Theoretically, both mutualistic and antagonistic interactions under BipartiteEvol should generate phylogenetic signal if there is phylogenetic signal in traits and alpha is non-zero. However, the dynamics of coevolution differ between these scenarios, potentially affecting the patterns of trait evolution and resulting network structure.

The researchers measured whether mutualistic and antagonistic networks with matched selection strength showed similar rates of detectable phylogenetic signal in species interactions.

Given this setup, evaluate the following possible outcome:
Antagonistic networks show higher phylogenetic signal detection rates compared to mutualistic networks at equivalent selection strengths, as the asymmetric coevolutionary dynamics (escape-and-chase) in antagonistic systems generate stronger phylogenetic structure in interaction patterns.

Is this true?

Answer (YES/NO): YES